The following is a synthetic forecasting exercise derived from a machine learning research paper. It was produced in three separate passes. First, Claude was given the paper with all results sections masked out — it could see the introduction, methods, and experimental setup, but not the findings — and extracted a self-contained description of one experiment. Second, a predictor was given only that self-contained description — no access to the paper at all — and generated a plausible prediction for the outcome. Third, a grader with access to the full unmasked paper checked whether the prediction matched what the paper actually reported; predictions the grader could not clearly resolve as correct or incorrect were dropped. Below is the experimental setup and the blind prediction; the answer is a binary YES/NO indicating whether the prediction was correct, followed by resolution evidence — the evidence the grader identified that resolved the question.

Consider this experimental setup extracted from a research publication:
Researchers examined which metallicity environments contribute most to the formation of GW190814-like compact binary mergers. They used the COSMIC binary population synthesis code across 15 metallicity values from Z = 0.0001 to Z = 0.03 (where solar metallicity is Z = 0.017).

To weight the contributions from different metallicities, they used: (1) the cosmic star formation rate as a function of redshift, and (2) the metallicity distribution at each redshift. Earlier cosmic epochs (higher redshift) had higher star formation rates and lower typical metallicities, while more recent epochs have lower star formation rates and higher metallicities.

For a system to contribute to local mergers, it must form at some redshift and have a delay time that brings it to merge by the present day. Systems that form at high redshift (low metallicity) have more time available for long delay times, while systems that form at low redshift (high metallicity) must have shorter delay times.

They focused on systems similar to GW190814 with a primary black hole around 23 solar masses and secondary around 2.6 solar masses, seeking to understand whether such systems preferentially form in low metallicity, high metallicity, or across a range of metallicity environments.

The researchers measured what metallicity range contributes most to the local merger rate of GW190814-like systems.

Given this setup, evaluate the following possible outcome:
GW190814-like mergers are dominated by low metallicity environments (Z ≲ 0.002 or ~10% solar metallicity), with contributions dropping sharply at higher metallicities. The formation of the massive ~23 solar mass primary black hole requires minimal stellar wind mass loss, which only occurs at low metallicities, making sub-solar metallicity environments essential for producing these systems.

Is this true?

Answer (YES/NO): YES